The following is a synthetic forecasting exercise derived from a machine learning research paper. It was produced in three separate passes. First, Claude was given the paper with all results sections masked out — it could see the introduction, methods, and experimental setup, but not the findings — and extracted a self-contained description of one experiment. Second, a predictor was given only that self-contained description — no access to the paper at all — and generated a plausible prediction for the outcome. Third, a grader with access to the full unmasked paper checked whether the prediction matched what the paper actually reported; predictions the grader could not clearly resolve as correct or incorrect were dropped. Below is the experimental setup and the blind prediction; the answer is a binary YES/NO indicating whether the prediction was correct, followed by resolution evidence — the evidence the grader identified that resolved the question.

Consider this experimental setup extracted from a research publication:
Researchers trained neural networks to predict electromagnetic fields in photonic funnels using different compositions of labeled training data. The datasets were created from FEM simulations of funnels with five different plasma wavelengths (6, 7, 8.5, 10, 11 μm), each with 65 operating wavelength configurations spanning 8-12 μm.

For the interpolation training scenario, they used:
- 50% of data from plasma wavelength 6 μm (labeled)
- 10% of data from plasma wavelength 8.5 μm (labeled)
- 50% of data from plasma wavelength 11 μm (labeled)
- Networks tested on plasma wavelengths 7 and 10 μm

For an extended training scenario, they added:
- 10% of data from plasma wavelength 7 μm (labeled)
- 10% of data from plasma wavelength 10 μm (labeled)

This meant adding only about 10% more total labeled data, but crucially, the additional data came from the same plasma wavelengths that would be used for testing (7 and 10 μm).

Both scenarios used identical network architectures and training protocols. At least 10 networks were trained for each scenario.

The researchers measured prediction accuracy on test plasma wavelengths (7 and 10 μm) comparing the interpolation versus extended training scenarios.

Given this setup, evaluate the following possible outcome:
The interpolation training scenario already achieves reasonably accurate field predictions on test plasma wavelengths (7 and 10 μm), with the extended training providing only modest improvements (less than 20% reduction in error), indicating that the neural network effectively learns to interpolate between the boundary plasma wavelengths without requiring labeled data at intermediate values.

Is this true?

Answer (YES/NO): NO